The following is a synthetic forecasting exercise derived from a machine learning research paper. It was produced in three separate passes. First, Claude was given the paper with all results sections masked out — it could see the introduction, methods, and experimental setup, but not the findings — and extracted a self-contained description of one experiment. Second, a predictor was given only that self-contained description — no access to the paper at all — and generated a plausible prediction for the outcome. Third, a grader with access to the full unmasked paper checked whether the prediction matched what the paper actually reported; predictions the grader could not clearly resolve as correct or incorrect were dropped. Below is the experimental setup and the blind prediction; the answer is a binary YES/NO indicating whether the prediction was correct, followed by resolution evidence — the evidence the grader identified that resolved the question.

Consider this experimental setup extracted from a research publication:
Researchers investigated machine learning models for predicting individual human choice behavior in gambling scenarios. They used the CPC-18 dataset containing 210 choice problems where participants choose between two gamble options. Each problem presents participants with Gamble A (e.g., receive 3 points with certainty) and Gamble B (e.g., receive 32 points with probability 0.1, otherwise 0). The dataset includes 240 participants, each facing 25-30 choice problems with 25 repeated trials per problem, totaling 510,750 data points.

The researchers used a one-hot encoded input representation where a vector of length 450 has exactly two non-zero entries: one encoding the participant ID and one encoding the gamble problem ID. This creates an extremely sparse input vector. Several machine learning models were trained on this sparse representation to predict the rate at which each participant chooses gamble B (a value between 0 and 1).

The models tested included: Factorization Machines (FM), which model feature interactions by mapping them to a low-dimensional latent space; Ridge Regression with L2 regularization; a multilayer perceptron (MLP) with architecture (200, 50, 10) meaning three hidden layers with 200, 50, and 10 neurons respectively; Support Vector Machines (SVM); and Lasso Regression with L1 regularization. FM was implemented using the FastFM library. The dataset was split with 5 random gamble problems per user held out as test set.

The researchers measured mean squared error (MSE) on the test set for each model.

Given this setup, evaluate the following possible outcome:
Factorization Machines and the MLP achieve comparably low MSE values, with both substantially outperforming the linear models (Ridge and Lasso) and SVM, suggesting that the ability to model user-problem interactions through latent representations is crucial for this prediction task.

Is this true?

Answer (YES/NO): NO